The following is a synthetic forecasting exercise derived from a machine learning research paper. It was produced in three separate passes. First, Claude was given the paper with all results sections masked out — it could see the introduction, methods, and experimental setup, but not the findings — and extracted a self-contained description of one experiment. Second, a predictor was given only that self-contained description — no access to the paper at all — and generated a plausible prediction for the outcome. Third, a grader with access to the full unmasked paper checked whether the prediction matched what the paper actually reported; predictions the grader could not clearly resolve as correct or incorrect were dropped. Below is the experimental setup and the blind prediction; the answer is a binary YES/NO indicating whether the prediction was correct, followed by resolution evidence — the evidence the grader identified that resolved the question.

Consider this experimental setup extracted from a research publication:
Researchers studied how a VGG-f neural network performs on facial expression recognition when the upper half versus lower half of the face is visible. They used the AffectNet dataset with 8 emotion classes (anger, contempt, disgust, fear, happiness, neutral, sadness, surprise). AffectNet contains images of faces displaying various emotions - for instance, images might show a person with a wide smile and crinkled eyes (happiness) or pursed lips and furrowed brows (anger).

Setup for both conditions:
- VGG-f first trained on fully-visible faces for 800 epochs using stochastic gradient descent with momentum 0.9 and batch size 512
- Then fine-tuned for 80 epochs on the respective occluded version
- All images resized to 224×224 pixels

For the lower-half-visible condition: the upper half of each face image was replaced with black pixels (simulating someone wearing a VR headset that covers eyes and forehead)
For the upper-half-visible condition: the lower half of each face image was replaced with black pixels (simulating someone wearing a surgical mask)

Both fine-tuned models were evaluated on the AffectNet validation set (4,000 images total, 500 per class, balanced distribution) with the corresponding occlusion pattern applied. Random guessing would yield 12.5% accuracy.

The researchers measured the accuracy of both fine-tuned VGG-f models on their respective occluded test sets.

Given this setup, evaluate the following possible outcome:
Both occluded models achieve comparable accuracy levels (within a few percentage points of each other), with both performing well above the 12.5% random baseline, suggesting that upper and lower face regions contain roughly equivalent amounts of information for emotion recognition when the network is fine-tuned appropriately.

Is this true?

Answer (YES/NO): NO